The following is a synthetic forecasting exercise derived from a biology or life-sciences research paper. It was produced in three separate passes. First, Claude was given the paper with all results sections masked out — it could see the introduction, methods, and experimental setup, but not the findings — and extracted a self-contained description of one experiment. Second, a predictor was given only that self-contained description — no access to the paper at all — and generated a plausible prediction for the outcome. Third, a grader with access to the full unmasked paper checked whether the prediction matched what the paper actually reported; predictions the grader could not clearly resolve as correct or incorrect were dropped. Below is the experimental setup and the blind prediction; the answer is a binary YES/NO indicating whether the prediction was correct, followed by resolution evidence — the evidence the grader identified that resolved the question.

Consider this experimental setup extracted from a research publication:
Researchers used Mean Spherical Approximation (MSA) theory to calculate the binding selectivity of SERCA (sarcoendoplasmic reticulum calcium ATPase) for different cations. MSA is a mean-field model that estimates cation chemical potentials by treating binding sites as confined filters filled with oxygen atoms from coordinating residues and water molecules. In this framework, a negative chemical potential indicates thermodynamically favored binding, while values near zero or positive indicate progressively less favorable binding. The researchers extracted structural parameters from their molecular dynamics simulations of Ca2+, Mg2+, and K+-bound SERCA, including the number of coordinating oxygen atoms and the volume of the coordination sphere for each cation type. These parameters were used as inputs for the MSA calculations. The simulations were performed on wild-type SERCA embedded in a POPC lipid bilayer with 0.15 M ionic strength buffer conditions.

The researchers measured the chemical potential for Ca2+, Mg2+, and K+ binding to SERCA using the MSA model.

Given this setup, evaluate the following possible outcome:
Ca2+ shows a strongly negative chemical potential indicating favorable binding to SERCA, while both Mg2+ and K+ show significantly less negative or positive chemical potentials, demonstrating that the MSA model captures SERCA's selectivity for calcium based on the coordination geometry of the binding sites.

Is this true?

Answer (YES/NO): YES